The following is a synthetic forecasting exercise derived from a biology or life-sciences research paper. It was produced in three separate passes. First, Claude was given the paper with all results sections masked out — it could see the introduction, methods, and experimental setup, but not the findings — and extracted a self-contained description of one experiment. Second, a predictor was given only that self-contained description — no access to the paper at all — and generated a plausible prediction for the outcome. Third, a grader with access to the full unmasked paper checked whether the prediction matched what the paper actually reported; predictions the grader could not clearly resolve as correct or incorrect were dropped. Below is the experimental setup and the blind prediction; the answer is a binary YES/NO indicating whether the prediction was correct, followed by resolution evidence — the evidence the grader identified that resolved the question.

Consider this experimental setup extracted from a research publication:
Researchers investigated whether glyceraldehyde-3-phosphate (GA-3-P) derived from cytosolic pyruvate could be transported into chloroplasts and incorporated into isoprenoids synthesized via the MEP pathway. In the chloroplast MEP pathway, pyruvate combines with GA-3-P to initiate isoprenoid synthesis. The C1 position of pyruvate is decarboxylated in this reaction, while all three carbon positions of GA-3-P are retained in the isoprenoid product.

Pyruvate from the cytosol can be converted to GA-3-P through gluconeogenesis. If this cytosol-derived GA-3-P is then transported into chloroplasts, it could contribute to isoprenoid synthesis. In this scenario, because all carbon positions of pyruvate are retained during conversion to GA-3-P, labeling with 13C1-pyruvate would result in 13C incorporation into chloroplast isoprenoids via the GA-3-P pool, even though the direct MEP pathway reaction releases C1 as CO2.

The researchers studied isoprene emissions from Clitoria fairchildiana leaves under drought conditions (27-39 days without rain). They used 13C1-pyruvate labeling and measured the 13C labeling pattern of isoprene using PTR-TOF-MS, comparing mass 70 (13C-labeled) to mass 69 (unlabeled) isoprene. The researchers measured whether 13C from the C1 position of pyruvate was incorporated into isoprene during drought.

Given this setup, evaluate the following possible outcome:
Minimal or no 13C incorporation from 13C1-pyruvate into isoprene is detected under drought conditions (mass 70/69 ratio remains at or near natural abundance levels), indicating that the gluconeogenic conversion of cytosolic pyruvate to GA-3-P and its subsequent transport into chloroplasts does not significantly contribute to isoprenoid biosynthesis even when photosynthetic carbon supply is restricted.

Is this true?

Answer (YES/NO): NO